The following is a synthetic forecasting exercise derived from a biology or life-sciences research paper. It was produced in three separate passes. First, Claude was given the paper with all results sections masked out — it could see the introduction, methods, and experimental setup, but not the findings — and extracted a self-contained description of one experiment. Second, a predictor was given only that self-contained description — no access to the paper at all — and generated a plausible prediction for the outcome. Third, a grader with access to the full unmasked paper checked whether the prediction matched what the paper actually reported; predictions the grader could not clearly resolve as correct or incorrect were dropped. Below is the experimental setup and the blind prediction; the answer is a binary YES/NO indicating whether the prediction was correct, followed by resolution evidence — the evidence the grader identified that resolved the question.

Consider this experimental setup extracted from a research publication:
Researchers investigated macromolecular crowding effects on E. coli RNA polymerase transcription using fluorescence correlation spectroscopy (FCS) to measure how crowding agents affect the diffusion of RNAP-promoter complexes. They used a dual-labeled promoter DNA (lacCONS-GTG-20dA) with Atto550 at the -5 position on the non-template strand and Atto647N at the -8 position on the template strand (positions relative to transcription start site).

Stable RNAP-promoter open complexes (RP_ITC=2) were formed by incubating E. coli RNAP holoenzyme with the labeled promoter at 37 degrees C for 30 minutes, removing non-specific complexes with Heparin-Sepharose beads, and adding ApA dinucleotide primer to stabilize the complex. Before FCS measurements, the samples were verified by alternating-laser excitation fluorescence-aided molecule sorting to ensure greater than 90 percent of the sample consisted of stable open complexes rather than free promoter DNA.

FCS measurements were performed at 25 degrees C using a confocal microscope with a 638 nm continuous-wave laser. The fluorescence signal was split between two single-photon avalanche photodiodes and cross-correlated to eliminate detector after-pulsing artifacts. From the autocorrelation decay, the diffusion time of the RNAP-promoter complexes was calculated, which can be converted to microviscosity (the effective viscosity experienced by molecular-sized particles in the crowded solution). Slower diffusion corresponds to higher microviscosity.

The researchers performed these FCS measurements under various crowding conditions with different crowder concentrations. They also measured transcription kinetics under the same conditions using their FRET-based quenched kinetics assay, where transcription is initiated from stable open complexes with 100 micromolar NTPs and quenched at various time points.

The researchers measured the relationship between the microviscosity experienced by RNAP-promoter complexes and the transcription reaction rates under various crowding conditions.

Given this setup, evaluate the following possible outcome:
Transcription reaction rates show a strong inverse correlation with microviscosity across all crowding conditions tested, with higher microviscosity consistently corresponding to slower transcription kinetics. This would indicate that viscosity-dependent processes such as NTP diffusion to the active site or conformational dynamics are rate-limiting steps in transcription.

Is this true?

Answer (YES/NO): NO